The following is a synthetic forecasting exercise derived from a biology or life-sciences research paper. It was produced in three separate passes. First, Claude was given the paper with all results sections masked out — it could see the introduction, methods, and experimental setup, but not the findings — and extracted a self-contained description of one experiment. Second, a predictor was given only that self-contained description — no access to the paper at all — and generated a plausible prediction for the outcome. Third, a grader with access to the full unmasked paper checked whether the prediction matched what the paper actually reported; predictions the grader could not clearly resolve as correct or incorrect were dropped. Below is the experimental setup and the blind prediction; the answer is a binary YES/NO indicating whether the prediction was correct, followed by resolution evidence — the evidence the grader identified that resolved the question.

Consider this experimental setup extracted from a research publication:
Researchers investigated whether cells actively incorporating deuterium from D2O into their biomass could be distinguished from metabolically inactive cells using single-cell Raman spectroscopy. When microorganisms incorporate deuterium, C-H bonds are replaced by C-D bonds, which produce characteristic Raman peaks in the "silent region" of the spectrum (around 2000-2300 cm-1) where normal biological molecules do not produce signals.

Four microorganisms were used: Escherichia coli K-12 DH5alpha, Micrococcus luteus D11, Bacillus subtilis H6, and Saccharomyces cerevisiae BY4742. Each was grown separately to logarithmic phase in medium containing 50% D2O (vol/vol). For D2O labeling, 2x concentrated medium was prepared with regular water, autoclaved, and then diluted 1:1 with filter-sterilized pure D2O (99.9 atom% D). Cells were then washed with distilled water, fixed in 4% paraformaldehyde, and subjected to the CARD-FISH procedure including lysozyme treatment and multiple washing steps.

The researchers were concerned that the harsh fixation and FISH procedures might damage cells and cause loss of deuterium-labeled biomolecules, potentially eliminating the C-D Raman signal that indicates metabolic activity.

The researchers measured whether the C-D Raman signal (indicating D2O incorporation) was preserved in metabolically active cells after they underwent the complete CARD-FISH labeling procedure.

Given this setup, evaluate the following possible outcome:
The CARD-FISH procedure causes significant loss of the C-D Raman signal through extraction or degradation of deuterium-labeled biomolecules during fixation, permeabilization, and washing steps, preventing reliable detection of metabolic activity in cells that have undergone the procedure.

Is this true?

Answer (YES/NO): NO